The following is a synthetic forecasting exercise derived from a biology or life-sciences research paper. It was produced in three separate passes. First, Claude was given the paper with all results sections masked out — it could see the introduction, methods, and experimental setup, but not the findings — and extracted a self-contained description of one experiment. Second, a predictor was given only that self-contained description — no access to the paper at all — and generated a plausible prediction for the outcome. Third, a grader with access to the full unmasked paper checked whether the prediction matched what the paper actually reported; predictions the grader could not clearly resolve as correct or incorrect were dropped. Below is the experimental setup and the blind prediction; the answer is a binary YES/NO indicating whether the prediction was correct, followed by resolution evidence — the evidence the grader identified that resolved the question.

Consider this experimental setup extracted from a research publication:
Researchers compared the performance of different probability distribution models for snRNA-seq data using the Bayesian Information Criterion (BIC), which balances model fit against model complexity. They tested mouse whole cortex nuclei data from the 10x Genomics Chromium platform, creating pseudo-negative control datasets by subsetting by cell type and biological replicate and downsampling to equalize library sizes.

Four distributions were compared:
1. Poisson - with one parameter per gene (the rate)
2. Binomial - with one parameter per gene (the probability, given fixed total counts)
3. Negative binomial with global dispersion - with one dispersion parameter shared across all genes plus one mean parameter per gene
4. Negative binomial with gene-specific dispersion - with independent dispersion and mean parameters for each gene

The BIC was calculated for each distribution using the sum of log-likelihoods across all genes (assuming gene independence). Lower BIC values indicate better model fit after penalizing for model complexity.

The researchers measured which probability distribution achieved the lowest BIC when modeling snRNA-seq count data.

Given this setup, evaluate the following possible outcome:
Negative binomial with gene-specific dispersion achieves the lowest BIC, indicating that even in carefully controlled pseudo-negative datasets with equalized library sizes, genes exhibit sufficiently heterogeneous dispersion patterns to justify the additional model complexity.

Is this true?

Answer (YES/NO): NO